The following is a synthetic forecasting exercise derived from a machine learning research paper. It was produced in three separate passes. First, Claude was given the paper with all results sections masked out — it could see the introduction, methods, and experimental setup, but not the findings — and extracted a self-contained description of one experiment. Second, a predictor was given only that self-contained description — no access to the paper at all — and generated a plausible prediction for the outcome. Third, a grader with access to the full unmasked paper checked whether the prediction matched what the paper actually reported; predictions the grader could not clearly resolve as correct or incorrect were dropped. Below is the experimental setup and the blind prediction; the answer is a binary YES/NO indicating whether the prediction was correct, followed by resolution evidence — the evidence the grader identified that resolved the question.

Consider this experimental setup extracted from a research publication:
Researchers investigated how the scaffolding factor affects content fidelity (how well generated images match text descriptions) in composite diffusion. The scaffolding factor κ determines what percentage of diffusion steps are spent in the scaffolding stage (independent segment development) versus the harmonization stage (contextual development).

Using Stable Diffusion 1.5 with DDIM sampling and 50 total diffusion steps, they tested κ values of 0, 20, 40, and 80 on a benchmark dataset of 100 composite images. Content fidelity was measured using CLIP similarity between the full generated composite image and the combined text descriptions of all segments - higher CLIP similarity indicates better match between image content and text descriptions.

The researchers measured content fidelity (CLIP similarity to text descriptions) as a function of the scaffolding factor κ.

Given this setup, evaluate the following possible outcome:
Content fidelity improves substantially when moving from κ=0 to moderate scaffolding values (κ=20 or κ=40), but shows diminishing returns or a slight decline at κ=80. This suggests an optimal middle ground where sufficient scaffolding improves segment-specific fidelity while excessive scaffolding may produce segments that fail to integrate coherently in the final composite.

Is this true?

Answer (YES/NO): NO